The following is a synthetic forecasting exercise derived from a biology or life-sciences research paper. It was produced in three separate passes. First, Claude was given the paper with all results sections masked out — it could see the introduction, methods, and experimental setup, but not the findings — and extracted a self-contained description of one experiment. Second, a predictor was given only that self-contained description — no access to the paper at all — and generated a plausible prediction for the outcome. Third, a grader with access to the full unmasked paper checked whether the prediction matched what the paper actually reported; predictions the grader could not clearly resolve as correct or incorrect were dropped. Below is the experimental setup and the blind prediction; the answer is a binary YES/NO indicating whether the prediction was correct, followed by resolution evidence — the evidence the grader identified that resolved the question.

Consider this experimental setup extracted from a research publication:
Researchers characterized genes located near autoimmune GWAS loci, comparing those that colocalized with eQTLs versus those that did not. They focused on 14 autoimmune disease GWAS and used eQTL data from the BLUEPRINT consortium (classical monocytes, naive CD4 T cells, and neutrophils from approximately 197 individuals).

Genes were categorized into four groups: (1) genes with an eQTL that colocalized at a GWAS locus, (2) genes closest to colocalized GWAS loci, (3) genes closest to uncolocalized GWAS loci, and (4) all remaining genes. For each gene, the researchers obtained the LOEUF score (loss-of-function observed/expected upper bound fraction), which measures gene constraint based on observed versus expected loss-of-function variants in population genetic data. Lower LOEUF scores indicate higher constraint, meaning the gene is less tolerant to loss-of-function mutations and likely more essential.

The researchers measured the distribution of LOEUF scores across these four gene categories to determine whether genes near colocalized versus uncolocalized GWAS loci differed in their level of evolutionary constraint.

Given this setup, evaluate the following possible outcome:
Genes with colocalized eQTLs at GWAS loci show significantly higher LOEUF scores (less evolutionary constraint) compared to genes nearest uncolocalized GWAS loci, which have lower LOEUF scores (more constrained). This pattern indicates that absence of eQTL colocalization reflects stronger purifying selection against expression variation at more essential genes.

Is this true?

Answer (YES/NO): YES